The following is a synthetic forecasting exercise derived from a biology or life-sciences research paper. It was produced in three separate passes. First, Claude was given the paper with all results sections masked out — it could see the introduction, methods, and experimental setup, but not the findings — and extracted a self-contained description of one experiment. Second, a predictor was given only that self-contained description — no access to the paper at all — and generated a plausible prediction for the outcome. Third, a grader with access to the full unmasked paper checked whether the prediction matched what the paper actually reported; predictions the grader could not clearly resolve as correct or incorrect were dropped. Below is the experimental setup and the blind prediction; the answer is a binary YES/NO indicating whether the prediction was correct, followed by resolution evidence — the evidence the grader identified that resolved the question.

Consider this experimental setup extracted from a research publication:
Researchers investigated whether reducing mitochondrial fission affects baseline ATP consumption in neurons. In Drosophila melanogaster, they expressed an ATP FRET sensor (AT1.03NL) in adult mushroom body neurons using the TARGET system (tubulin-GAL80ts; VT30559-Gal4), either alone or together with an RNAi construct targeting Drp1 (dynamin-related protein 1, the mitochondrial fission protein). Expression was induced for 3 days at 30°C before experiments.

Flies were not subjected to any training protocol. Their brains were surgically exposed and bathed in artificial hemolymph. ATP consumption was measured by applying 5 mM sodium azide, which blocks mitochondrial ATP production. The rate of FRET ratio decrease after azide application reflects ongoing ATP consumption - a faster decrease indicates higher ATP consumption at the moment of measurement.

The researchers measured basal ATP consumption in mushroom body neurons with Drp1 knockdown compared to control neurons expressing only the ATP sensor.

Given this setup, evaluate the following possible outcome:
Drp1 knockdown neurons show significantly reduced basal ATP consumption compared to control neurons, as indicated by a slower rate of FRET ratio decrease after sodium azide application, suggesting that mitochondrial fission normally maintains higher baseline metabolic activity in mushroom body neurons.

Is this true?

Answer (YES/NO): NO